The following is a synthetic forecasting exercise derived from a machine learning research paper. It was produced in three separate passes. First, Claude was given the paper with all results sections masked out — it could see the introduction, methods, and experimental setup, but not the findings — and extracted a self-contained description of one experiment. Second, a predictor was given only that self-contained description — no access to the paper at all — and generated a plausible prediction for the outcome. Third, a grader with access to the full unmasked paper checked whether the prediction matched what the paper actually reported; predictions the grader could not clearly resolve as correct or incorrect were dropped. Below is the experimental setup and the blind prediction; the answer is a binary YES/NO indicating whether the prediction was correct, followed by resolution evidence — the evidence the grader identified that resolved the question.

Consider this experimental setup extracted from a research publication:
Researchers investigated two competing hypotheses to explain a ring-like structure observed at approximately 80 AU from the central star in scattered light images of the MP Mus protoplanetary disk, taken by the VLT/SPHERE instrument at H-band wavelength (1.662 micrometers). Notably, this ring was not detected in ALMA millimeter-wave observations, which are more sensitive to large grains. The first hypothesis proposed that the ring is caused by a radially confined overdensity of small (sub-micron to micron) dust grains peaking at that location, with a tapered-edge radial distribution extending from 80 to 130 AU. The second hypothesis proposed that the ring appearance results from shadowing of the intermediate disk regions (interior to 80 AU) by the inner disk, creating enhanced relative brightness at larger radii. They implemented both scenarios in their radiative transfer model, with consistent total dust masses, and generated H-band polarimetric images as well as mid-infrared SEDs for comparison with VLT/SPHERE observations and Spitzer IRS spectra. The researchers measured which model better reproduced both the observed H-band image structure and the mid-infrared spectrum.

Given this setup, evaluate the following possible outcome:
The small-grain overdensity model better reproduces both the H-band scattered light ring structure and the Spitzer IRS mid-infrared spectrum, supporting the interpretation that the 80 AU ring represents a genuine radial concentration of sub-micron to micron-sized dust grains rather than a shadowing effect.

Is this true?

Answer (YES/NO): YES